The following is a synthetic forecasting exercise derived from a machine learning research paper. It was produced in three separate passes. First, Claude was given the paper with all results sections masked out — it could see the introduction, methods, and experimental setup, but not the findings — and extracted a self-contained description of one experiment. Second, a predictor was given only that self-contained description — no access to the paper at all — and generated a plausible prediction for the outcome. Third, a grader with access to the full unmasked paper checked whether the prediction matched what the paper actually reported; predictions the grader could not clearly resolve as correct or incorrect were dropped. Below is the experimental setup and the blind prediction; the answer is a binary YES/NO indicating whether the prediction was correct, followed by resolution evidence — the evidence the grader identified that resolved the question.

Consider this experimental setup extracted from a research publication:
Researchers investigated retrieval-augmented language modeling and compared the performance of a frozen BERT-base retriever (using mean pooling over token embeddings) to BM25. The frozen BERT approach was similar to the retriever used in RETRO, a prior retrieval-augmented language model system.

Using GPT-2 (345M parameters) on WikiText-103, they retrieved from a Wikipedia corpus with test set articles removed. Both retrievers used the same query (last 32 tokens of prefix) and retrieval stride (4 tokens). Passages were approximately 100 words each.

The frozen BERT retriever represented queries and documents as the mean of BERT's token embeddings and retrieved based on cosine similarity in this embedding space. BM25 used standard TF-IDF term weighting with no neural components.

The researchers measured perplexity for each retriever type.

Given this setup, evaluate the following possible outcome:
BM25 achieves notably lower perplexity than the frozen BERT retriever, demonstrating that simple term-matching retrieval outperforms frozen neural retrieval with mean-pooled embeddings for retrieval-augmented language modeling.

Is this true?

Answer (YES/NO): YES